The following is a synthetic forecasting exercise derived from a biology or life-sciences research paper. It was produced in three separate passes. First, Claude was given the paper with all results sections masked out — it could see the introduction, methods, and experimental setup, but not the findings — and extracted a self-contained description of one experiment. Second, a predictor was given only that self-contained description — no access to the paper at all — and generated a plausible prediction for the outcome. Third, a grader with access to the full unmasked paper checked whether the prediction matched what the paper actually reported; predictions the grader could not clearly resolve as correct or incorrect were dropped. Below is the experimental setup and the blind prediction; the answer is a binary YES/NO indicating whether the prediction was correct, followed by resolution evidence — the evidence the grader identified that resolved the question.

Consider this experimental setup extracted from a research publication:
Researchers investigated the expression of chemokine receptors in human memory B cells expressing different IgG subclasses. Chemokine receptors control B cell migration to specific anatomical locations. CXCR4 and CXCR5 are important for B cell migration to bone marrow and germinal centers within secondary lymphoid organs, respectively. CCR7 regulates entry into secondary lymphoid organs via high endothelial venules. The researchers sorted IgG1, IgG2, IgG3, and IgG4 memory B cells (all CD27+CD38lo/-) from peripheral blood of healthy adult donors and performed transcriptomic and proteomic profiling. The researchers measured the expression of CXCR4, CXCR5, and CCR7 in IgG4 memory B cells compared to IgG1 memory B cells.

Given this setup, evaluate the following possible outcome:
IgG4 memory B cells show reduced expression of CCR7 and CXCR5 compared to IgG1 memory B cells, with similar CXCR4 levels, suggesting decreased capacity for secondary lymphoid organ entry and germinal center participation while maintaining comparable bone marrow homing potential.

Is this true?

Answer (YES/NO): NO